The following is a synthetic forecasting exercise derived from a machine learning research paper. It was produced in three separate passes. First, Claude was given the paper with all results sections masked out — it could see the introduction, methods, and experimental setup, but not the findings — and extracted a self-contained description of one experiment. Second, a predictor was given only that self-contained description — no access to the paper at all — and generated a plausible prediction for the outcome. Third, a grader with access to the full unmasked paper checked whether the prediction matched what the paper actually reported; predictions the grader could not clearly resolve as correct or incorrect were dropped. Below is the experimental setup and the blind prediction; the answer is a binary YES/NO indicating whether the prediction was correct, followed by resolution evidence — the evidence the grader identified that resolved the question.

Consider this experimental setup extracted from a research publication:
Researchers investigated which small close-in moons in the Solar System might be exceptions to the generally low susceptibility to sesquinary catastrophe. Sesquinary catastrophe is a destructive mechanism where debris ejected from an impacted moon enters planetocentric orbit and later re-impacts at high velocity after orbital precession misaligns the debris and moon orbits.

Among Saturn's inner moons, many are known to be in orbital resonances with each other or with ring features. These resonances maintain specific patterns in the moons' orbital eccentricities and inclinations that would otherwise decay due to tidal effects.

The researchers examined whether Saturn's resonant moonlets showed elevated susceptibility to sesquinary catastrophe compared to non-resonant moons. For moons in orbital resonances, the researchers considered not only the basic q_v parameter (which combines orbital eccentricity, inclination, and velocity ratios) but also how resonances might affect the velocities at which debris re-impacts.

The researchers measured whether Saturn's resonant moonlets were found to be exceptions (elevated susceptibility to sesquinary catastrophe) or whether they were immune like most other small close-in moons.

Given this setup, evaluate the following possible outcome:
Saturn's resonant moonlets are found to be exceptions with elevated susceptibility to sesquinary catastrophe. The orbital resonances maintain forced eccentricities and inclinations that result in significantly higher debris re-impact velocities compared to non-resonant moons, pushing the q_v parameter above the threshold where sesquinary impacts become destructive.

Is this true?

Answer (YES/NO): NO